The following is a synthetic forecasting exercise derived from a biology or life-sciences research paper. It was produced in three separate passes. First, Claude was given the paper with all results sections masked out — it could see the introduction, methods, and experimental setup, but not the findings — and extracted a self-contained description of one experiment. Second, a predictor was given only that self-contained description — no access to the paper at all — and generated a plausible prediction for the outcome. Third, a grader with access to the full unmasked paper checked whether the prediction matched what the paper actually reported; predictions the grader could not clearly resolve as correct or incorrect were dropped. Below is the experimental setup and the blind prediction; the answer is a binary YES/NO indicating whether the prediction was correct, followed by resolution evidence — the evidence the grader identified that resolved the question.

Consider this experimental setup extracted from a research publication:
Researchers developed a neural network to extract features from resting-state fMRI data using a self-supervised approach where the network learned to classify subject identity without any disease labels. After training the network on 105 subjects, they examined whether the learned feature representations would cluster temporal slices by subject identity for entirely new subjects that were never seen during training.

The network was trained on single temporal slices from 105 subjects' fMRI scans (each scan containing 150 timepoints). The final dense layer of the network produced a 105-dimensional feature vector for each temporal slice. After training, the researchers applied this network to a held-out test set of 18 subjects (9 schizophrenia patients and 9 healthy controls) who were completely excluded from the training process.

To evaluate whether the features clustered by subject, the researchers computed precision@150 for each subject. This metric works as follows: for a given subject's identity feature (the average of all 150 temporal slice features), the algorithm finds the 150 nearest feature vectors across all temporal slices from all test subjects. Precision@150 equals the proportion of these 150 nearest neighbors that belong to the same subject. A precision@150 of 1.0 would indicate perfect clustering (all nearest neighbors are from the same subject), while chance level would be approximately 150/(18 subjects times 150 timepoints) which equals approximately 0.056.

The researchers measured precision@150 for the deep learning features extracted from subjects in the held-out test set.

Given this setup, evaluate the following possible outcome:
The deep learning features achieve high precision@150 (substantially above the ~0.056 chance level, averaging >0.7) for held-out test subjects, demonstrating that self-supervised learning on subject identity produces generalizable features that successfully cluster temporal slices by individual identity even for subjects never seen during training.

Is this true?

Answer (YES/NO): YES